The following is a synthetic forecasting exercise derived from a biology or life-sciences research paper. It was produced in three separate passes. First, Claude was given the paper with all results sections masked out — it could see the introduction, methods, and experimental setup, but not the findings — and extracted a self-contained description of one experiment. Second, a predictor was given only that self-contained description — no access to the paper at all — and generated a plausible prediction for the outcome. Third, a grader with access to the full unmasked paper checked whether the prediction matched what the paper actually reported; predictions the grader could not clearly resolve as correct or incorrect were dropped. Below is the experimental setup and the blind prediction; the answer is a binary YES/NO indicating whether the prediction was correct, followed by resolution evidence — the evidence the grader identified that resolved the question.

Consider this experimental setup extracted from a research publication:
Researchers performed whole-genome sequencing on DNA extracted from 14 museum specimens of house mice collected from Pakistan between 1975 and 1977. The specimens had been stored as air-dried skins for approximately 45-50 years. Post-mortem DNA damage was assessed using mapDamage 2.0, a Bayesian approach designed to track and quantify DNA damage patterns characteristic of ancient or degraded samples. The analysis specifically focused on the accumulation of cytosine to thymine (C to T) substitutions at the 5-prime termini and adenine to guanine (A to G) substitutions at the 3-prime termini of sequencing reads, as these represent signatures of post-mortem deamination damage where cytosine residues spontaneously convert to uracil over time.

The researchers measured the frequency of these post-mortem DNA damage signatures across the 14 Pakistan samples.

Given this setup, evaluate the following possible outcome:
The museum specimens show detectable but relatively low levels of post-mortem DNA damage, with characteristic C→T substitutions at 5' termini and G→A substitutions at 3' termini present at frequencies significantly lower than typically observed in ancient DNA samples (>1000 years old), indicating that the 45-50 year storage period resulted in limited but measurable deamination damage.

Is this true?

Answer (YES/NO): YES